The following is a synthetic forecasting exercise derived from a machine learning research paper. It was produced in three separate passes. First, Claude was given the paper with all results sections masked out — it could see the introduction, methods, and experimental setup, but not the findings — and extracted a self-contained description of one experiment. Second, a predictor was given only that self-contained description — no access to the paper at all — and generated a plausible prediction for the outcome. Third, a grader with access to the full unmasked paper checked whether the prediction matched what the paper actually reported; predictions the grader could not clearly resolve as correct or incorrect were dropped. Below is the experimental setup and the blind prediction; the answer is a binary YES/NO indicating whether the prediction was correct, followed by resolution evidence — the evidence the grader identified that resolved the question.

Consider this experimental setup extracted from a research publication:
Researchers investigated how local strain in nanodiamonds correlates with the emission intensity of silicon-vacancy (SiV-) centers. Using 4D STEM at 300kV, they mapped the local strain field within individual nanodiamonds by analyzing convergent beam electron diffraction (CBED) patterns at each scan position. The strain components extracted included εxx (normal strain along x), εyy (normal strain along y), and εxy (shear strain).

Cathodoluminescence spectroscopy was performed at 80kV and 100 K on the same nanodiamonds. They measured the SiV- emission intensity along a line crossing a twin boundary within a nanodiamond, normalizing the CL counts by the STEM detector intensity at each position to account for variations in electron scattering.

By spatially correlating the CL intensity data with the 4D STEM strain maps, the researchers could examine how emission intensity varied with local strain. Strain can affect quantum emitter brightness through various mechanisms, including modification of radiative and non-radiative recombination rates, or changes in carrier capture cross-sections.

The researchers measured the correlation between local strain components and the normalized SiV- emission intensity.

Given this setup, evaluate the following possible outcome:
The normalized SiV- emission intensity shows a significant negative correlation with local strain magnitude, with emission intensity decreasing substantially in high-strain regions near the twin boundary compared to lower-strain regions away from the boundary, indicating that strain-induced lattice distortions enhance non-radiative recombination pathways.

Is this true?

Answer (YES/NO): NO